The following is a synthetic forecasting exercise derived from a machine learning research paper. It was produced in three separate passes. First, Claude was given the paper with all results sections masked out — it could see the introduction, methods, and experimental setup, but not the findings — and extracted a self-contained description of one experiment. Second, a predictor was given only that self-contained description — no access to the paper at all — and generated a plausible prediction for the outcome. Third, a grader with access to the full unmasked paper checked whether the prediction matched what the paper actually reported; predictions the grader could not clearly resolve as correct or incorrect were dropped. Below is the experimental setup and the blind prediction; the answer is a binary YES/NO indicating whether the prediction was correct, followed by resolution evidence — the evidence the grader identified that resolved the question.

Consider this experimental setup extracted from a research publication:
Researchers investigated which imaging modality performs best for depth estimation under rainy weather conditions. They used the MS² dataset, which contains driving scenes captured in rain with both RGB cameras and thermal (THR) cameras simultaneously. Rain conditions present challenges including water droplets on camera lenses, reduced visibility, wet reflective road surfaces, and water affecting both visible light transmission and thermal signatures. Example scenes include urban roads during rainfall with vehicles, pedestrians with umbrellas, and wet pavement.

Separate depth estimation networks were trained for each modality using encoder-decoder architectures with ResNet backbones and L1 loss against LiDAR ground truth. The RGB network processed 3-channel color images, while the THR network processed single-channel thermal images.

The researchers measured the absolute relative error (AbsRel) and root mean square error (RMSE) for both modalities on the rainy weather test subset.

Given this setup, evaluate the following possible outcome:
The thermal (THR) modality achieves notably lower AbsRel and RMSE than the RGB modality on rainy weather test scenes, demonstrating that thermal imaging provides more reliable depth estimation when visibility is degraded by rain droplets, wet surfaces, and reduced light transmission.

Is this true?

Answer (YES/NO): NO